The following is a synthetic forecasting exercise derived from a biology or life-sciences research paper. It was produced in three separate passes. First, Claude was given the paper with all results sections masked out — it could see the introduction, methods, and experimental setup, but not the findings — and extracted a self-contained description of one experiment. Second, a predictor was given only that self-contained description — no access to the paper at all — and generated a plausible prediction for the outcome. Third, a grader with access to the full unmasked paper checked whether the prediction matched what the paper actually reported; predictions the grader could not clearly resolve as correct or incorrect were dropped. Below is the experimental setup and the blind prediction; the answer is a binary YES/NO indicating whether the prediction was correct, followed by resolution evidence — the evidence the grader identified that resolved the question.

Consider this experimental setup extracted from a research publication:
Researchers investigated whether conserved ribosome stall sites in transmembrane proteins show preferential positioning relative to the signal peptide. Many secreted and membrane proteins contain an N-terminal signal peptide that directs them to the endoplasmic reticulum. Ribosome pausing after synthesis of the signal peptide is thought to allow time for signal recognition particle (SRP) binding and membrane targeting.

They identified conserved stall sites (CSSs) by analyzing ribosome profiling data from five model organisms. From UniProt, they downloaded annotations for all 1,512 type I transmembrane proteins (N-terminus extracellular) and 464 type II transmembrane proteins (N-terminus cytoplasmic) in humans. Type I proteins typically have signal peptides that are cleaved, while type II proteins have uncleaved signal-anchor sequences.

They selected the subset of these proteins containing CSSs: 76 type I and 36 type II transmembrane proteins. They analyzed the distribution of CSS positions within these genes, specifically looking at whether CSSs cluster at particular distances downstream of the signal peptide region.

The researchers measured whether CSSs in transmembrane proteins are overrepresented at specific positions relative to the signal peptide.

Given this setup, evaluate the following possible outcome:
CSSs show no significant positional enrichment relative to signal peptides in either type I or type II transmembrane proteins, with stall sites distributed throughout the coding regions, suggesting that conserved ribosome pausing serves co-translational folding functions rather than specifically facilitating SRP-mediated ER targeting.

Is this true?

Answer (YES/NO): NO